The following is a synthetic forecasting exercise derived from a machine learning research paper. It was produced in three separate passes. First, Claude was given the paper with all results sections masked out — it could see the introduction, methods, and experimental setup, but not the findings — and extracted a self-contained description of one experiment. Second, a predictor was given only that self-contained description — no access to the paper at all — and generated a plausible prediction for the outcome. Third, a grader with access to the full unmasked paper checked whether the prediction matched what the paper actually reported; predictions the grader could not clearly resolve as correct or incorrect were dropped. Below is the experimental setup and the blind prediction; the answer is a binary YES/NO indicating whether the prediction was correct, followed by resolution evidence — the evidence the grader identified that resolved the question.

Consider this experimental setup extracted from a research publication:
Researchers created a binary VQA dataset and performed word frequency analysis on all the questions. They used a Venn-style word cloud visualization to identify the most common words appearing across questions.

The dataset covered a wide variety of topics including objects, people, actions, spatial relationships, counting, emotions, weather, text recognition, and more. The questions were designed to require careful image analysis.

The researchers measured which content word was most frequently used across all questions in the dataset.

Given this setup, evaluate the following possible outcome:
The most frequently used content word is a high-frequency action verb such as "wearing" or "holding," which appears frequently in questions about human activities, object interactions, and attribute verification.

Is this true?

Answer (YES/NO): NO